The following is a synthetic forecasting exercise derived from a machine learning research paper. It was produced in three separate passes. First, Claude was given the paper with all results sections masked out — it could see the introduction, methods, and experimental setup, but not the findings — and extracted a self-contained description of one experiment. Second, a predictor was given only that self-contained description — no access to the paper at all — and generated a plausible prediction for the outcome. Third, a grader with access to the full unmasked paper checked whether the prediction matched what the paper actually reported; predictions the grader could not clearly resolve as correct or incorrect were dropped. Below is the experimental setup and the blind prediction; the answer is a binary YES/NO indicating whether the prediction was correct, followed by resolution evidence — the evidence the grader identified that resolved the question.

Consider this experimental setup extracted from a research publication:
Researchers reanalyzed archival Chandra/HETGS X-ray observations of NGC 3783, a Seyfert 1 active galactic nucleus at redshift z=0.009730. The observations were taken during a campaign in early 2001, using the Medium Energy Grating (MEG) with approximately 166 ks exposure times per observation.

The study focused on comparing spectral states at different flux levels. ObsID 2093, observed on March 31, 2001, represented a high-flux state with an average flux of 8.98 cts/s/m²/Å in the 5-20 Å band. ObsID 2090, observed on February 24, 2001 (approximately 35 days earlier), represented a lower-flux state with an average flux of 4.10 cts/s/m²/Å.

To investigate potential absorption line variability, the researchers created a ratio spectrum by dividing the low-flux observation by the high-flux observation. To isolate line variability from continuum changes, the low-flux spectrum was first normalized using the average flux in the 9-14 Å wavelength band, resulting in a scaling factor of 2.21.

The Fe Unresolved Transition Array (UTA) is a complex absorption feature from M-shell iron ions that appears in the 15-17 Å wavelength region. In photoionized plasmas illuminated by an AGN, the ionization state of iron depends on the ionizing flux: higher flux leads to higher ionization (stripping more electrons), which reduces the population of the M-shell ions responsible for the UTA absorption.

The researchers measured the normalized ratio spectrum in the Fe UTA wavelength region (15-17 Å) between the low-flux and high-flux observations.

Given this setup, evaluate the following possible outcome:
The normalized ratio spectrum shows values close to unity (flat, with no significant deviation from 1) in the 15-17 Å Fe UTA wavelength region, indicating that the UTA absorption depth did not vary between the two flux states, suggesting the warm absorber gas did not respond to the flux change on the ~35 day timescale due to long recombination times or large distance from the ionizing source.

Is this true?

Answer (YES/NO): NO